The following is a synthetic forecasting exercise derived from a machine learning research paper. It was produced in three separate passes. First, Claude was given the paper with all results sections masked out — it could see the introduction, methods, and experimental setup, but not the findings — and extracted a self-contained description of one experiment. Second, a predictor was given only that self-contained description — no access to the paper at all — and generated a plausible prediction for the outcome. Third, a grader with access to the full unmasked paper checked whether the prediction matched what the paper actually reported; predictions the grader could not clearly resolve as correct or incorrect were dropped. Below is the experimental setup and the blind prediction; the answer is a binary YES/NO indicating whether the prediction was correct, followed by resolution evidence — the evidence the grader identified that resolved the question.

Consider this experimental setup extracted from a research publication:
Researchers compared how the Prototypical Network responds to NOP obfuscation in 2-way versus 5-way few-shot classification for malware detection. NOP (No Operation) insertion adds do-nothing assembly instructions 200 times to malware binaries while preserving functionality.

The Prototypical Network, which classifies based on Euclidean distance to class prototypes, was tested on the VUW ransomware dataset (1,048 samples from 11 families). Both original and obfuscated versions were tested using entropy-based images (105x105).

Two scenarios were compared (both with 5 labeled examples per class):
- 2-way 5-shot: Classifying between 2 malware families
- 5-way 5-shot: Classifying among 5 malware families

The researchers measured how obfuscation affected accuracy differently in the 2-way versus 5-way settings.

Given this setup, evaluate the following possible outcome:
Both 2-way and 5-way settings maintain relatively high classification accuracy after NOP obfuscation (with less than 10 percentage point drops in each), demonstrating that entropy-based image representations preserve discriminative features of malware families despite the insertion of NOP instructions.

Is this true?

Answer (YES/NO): YES